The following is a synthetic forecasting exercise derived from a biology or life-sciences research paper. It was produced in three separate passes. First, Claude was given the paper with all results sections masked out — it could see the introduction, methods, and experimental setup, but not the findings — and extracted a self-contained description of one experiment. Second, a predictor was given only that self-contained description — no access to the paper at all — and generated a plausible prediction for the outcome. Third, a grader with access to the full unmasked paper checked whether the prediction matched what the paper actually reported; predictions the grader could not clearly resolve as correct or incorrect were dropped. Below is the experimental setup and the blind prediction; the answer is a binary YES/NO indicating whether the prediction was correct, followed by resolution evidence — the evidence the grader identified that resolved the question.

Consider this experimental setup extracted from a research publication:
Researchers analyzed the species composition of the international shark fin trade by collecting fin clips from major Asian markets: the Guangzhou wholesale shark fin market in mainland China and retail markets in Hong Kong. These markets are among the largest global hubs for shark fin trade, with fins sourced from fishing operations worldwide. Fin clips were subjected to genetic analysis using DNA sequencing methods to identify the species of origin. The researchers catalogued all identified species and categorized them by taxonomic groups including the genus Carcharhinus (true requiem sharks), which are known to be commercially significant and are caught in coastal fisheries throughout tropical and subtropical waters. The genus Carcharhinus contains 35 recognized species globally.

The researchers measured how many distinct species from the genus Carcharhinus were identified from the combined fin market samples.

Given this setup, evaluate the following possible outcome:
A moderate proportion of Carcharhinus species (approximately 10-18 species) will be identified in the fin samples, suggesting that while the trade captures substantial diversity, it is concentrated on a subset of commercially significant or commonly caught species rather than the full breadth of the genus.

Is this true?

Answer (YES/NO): NO